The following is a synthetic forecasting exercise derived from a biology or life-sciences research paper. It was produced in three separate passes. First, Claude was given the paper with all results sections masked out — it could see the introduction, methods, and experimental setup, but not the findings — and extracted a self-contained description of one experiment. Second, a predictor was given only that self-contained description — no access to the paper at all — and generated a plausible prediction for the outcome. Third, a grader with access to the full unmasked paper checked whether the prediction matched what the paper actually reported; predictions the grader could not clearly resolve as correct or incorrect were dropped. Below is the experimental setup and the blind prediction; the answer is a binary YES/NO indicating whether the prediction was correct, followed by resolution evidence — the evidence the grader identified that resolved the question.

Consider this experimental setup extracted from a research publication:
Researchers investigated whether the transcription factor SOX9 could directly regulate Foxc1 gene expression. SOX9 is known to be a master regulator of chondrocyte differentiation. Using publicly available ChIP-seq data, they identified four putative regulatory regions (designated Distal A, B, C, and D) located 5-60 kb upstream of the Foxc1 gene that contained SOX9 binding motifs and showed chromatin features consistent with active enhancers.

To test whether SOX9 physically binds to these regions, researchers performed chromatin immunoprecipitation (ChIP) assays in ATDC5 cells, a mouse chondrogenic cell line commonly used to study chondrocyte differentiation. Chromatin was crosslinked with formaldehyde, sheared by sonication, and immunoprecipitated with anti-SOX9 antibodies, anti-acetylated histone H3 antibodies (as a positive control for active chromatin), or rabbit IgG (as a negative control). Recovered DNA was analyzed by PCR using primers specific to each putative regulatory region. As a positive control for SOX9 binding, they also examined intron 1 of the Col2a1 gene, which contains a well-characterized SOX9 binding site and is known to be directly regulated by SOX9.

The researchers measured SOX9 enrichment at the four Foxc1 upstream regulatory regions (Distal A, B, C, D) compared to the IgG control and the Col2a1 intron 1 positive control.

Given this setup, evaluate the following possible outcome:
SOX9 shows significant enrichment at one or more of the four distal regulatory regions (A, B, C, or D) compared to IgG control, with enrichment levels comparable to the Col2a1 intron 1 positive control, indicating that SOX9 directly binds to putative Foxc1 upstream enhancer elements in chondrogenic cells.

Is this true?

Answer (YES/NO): YES